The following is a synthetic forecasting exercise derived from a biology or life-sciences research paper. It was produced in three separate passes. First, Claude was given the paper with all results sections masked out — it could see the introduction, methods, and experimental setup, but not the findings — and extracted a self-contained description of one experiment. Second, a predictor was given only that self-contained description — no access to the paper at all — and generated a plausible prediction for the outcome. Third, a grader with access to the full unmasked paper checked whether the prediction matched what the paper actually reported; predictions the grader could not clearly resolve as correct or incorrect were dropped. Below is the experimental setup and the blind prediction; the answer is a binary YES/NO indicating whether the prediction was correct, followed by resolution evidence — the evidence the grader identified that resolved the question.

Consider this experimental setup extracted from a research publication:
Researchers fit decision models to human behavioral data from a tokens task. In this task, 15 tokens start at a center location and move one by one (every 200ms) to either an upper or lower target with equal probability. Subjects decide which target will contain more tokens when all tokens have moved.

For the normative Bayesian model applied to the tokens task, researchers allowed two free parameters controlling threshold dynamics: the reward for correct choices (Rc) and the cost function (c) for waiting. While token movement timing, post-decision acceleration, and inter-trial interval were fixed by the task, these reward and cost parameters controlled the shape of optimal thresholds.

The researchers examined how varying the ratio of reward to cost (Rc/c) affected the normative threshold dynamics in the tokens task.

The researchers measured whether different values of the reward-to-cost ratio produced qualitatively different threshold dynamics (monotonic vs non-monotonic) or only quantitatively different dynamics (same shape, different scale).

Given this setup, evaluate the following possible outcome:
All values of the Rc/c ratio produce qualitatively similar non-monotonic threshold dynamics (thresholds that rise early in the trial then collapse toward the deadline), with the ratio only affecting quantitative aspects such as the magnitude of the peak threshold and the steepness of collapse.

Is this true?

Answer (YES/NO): NO